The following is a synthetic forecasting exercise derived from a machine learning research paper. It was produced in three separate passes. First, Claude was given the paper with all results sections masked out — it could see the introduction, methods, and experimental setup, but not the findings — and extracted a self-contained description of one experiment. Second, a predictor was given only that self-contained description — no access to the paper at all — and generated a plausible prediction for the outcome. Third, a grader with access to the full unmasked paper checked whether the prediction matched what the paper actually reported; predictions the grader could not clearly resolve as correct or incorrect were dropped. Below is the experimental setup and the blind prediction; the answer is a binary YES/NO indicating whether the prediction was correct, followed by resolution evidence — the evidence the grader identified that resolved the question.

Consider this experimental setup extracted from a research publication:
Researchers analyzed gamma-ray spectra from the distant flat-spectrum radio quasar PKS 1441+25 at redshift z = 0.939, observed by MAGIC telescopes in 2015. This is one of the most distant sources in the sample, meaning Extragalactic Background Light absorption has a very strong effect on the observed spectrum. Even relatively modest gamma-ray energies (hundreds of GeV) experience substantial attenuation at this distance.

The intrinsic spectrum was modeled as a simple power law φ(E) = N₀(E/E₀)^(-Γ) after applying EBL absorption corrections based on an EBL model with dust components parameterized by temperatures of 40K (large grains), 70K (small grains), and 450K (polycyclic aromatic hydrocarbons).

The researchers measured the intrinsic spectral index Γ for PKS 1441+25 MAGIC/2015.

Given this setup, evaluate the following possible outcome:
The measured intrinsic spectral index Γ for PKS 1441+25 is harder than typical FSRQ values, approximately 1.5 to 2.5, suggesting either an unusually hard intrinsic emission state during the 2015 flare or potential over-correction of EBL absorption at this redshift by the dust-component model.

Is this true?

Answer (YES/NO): NO